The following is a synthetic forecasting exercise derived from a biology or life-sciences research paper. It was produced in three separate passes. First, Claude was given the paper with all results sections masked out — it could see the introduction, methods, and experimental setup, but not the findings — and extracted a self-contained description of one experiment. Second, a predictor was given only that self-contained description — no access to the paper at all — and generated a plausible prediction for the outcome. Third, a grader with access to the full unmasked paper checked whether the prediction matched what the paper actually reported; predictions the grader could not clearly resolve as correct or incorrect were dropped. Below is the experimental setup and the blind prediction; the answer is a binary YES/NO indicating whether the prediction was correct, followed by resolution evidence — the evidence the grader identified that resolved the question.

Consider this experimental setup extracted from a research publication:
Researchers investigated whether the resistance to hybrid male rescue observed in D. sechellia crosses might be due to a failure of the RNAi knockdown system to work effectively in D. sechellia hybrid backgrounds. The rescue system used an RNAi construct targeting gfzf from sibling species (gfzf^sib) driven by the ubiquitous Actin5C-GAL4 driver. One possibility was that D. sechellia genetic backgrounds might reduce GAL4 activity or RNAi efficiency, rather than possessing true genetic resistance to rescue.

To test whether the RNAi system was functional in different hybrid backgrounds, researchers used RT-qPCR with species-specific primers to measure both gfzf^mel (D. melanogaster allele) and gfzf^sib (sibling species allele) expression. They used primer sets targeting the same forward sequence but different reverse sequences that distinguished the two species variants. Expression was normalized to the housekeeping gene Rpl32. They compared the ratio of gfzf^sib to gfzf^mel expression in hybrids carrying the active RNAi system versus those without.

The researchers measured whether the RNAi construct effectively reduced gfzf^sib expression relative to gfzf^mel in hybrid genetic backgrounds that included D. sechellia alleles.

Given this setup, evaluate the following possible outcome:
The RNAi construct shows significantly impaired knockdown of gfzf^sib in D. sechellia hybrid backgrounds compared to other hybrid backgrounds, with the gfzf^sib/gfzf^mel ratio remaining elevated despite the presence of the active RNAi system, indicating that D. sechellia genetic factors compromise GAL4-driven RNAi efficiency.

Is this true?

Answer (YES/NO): NO